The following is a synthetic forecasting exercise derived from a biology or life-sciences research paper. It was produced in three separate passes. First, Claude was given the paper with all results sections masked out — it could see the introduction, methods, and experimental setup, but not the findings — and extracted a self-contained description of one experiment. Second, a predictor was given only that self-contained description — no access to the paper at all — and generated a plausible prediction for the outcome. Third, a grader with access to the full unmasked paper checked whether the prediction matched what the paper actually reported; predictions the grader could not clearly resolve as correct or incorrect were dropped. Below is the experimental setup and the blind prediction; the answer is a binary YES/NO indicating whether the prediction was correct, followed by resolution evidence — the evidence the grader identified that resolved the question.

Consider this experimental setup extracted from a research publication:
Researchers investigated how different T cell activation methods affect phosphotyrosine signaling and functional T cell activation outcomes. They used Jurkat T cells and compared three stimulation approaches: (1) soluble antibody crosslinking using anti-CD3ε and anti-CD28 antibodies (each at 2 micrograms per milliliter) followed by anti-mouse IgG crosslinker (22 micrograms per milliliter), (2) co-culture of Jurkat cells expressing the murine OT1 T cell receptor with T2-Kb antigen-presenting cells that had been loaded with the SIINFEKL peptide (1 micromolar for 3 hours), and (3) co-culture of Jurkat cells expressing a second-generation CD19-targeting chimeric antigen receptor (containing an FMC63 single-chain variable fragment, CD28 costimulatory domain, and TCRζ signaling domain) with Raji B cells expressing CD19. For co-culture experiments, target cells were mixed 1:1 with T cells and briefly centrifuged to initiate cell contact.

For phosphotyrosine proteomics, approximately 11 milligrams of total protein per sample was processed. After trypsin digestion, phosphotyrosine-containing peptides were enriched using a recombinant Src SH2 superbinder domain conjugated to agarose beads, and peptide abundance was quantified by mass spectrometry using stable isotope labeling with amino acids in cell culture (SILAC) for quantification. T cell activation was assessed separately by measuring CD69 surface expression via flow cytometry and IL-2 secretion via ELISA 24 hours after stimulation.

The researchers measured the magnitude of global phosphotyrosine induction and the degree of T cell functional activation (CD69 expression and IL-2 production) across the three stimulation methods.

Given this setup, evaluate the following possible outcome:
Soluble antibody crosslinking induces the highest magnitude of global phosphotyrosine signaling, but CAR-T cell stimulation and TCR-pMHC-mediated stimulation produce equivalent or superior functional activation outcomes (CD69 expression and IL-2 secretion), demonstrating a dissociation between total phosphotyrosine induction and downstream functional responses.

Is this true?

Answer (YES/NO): YES